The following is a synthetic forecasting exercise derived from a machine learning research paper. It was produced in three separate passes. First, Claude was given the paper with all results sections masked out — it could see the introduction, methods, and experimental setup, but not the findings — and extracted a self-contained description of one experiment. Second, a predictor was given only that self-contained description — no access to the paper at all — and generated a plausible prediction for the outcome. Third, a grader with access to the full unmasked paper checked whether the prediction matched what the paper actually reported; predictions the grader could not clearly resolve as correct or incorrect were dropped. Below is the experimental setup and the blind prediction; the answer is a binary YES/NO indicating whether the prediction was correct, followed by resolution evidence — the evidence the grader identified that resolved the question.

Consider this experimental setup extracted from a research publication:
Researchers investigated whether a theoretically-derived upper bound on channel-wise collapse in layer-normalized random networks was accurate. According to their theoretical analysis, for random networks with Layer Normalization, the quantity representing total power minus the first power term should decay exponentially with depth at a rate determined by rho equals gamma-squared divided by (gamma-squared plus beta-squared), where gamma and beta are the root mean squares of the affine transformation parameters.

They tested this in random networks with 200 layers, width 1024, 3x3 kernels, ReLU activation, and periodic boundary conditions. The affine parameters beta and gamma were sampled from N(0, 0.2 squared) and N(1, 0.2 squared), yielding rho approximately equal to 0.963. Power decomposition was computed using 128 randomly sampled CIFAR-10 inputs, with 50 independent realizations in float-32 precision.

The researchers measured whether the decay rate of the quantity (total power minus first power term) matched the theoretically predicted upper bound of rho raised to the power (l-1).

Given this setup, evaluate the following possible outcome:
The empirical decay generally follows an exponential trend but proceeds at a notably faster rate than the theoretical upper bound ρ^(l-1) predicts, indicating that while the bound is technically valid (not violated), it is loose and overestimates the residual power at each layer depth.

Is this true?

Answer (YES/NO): NO